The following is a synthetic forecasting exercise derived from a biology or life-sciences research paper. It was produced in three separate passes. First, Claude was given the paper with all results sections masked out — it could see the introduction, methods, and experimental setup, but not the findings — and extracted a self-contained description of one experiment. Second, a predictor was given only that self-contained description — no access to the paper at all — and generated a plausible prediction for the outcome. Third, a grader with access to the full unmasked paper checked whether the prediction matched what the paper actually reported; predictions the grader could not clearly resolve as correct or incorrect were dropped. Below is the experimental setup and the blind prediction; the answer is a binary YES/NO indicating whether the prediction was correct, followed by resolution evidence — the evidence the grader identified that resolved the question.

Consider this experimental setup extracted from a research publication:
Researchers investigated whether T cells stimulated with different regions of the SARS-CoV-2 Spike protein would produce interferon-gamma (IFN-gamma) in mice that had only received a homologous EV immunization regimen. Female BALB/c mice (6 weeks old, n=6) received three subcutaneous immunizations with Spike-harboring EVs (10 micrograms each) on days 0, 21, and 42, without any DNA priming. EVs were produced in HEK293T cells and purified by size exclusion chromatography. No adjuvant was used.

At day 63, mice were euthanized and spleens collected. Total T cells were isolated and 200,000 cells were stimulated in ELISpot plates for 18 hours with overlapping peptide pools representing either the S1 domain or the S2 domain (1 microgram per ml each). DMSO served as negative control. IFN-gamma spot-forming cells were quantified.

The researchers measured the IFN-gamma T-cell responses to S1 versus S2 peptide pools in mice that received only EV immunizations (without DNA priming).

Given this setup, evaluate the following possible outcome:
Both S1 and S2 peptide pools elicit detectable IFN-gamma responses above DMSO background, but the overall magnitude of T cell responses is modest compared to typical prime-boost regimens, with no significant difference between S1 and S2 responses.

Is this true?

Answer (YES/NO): NO